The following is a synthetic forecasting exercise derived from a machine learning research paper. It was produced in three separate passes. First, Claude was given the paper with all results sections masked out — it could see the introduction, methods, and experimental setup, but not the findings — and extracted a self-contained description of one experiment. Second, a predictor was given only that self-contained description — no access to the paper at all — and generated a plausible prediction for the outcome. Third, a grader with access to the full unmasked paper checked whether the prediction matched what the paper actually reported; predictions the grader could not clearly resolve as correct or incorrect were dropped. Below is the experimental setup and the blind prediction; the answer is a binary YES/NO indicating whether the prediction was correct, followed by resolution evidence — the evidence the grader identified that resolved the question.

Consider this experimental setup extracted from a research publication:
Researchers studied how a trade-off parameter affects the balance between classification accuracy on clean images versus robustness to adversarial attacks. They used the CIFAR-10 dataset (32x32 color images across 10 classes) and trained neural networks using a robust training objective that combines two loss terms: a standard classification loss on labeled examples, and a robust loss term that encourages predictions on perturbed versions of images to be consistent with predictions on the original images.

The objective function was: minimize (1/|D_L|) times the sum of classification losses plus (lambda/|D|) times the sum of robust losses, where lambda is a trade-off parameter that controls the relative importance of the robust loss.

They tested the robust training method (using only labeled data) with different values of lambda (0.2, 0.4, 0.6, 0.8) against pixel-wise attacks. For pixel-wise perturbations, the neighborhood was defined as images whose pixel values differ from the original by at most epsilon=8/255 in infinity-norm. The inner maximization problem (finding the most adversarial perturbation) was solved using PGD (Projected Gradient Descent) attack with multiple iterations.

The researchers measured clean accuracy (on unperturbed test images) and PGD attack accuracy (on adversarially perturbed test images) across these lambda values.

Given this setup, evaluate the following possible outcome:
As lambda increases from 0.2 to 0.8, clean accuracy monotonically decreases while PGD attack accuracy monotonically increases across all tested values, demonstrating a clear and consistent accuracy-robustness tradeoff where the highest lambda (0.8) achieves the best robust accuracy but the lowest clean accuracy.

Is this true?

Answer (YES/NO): YES